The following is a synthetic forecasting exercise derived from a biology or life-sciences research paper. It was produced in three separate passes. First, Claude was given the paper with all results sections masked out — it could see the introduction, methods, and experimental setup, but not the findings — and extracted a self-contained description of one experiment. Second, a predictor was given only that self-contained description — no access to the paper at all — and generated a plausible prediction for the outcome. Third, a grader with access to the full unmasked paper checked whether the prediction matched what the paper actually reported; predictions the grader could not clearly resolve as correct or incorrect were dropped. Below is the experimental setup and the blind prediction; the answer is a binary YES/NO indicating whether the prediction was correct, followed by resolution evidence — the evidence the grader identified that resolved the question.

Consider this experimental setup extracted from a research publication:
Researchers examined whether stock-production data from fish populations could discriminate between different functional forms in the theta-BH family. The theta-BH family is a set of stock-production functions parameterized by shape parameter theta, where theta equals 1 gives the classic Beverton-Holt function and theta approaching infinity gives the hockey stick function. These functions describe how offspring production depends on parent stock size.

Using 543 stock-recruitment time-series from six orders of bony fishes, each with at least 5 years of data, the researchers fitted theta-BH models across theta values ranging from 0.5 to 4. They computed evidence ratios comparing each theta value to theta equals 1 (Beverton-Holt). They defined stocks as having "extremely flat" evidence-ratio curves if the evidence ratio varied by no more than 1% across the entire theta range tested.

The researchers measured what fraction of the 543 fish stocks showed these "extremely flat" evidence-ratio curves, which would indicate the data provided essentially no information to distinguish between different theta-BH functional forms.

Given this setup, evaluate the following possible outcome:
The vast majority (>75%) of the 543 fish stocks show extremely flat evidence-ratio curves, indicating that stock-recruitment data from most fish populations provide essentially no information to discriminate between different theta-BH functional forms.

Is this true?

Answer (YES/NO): NO